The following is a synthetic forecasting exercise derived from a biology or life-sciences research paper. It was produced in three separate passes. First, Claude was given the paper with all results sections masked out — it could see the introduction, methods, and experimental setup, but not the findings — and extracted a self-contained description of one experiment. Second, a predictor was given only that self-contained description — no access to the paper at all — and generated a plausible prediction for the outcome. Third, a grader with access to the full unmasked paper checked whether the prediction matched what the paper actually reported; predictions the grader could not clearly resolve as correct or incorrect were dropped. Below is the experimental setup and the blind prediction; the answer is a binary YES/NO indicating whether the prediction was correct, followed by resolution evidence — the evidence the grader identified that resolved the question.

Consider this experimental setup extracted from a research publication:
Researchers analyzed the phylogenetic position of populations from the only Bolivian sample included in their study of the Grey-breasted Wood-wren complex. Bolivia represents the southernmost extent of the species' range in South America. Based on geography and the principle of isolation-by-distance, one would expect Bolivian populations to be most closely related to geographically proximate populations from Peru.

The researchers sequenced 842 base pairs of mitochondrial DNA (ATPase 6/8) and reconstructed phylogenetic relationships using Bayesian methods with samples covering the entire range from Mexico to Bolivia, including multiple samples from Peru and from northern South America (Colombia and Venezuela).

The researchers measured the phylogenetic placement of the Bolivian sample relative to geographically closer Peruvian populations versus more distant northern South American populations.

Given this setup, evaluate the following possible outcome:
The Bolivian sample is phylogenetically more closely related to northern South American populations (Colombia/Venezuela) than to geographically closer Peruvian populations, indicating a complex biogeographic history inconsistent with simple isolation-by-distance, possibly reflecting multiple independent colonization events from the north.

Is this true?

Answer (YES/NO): YES